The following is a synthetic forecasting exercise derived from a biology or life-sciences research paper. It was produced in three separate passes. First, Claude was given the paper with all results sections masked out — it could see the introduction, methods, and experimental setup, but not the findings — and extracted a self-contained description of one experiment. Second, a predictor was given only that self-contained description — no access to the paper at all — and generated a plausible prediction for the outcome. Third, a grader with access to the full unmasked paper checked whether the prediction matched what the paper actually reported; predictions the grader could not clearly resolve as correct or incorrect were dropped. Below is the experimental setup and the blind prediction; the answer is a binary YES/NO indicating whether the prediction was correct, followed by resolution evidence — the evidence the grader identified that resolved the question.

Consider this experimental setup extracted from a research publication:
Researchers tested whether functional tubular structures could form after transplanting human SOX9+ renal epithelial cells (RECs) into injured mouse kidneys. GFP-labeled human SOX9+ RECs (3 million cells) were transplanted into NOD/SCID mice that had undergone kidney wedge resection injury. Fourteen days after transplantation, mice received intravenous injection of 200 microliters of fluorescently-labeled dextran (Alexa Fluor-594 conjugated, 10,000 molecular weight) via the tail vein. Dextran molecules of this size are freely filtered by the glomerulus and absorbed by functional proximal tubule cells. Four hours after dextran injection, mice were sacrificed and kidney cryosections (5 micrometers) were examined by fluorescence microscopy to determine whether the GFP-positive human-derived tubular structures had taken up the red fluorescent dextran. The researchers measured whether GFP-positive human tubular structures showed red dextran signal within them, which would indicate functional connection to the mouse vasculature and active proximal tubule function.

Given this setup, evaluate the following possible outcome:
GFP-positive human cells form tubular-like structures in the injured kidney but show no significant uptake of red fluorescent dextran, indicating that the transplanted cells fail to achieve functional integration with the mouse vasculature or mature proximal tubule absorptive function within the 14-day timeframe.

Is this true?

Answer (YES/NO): NO